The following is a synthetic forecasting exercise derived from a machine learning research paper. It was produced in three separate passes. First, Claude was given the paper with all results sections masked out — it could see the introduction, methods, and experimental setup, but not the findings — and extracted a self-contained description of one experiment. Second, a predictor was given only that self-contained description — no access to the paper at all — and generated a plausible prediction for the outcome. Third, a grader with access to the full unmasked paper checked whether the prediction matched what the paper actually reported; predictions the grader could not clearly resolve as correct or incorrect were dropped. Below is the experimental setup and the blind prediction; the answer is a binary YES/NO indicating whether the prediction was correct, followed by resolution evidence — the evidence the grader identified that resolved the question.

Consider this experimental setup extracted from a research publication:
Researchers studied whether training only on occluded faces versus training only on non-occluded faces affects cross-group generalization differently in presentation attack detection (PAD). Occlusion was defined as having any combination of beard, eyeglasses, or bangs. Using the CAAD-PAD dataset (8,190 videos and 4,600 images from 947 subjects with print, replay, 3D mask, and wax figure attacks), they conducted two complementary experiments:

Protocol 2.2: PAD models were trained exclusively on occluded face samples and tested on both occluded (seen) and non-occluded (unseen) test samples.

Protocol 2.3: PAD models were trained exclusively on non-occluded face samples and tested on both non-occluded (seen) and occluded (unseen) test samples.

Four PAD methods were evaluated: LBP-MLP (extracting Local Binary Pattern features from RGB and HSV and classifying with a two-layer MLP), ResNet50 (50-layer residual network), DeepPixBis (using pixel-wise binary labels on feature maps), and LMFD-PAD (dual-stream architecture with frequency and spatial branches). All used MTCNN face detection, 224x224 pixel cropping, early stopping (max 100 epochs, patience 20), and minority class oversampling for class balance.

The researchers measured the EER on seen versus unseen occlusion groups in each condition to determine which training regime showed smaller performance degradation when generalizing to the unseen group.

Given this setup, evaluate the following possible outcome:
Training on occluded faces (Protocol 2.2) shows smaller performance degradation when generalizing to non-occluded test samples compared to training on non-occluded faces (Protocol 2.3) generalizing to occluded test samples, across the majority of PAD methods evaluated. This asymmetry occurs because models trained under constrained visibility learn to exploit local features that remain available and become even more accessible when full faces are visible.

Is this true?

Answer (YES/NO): YES